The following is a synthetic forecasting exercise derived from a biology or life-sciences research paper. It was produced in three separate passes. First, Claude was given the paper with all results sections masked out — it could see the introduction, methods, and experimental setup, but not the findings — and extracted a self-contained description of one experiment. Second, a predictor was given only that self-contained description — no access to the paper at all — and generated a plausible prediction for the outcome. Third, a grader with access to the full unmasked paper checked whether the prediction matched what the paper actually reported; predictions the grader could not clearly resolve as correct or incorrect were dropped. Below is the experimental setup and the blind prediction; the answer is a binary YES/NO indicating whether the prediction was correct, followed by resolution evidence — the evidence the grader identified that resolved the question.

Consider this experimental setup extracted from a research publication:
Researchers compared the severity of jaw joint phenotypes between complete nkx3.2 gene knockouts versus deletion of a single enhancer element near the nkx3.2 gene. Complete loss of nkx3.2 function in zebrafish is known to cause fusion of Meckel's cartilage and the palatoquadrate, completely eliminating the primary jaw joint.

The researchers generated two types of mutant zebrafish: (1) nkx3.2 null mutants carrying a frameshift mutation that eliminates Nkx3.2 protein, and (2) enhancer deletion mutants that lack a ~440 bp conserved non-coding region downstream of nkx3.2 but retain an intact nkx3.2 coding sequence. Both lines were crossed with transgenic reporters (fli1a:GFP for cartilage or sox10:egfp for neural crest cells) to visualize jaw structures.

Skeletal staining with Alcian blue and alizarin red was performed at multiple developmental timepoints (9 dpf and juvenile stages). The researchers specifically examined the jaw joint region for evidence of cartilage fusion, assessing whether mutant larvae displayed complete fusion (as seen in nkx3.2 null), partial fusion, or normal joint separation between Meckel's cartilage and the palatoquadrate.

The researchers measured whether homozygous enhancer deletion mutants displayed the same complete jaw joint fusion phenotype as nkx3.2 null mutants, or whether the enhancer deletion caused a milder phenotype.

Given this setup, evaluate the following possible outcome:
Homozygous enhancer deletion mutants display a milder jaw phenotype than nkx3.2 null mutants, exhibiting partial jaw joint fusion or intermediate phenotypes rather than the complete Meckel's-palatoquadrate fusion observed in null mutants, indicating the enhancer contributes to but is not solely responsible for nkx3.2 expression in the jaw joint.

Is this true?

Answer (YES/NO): YES